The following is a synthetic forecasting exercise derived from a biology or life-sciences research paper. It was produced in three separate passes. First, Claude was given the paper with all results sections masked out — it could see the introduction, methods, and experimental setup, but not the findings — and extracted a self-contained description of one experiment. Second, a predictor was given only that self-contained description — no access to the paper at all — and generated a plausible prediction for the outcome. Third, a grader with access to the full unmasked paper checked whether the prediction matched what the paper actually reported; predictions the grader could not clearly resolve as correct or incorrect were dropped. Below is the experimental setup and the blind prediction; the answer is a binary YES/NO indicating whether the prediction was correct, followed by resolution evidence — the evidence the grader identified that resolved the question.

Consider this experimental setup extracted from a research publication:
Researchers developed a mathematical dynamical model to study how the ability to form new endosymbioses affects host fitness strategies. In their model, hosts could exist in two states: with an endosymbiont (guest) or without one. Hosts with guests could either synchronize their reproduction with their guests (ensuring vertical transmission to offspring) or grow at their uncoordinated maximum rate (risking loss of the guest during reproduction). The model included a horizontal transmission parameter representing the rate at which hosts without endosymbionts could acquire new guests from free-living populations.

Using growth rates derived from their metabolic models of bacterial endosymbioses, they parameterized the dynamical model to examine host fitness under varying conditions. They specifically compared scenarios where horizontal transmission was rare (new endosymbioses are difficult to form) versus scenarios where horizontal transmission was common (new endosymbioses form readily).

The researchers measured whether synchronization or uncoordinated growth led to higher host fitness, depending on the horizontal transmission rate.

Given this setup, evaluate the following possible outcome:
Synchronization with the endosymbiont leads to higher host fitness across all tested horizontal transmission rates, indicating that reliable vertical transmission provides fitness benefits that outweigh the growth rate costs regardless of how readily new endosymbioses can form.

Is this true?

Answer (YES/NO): NO